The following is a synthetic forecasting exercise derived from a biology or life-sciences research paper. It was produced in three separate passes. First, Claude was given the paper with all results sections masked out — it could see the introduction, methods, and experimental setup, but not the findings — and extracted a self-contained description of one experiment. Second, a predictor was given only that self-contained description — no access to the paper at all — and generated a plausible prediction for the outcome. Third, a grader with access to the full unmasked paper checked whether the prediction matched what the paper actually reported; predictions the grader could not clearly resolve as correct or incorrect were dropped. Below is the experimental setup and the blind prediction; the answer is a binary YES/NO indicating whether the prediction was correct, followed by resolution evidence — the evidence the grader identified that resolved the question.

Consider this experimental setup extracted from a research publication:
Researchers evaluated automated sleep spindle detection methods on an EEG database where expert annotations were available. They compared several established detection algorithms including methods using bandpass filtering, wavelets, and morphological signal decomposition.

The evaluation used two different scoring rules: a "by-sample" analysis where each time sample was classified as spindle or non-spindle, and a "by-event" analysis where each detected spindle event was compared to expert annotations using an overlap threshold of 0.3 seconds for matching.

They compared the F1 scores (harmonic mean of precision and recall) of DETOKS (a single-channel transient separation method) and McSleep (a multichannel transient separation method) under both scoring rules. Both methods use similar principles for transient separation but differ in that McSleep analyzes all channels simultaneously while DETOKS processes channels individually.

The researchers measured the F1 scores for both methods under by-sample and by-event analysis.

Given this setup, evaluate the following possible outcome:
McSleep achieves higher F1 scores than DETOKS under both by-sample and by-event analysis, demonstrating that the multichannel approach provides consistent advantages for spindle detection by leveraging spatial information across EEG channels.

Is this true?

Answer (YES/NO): NO